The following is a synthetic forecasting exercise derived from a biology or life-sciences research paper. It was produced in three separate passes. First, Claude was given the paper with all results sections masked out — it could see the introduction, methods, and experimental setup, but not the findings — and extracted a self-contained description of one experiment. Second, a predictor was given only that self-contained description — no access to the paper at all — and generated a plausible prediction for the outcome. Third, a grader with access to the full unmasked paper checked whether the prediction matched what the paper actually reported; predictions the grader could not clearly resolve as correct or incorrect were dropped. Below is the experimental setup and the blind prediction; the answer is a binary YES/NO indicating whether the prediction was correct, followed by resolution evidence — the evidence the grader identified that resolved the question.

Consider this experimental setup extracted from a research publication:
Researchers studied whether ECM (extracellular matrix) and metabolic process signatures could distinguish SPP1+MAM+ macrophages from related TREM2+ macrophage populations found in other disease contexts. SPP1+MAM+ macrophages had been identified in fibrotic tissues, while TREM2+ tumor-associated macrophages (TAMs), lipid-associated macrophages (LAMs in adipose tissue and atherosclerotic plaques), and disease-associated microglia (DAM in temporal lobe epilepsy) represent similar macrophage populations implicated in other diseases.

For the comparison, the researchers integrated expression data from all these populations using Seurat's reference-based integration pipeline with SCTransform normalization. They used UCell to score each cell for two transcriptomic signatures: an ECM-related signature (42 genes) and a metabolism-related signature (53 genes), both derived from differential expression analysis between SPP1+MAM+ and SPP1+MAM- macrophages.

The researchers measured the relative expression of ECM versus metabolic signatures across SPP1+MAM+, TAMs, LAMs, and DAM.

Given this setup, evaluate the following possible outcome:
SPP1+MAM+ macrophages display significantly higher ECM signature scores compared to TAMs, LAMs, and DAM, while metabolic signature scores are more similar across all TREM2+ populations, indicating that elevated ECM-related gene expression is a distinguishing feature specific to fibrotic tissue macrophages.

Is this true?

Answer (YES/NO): NO